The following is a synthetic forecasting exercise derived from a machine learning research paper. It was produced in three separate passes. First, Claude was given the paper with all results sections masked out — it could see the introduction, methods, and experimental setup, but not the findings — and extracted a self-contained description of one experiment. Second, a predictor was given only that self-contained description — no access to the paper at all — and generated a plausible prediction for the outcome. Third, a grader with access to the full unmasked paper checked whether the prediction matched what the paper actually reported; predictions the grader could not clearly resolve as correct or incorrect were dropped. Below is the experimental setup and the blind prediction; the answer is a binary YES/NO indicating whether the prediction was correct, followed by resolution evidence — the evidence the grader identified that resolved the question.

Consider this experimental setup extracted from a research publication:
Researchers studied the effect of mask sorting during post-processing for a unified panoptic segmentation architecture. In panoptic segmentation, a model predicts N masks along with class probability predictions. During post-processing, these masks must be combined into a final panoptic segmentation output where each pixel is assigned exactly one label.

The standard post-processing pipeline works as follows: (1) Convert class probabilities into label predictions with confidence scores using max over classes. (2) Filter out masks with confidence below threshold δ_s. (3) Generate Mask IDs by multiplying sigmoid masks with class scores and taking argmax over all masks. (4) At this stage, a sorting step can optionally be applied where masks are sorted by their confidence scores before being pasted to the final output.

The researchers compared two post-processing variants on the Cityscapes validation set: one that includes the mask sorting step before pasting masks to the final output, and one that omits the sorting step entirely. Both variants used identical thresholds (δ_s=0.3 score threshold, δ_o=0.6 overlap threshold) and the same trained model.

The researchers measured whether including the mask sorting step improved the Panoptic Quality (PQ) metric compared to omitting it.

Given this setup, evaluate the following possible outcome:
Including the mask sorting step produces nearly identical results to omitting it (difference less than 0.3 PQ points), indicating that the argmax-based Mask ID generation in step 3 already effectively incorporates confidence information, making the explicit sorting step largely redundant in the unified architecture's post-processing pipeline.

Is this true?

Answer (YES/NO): YES